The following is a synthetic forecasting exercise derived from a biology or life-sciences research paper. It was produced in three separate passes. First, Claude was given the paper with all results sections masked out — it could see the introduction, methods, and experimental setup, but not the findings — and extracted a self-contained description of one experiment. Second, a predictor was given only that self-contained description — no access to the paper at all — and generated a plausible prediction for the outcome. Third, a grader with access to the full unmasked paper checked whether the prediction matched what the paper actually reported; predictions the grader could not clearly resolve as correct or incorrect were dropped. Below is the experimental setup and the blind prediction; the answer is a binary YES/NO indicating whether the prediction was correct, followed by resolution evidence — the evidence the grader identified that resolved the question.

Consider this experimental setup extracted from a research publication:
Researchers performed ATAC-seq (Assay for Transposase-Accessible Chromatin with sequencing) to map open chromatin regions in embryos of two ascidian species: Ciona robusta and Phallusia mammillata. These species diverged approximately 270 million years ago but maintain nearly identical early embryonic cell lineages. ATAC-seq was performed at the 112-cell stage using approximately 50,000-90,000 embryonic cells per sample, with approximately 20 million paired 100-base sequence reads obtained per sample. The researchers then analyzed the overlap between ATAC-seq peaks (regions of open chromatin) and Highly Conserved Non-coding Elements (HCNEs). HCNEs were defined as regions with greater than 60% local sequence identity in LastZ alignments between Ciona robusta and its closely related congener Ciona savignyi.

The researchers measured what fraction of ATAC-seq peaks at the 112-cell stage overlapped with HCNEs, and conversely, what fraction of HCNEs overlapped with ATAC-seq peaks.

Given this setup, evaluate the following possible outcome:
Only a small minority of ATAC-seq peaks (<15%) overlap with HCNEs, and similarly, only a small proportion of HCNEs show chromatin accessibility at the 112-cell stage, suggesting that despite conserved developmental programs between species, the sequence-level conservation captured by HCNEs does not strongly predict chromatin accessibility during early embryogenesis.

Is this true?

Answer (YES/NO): NO